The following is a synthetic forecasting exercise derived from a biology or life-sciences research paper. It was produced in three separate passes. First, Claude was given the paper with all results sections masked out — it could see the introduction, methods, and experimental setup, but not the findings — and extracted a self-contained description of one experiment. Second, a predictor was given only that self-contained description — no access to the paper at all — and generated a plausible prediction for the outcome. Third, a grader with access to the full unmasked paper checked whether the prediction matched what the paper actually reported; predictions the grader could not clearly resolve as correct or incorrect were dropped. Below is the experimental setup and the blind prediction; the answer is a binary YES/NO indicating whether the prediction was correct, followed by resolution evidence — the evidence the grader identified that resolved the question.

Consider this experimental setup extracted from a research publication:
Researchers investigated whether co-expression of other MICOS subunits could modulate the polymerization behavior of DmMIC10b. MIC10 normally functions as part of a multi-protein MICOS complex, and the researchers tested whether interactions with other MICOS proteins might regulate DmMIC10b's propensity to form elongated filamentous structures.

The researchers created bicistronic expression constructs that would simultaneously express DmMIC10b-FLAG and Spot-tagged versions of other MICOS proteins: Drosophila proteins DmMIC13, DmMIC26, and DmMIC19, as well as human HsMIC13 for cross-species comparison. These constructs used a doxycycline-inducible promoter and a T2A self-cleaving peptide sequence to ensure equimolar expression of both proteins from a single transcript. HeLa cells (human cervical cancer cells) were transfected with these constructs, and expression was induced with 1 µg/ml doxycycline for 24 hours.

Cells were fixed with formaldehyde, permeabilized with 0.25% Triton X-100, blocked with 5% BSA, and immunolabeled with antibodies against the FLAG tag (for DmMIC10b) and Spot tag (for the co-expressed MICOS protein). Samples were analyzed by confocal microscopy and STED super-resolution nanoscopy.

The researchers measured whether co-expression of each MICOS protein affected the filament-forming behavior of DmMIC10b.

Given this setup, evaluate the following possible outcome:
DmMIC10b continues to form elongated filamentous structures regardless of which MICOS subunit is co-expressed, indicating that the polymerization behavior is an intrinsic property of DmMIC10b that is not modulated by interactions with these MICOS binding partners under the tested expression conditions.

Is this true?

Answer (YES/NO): NO